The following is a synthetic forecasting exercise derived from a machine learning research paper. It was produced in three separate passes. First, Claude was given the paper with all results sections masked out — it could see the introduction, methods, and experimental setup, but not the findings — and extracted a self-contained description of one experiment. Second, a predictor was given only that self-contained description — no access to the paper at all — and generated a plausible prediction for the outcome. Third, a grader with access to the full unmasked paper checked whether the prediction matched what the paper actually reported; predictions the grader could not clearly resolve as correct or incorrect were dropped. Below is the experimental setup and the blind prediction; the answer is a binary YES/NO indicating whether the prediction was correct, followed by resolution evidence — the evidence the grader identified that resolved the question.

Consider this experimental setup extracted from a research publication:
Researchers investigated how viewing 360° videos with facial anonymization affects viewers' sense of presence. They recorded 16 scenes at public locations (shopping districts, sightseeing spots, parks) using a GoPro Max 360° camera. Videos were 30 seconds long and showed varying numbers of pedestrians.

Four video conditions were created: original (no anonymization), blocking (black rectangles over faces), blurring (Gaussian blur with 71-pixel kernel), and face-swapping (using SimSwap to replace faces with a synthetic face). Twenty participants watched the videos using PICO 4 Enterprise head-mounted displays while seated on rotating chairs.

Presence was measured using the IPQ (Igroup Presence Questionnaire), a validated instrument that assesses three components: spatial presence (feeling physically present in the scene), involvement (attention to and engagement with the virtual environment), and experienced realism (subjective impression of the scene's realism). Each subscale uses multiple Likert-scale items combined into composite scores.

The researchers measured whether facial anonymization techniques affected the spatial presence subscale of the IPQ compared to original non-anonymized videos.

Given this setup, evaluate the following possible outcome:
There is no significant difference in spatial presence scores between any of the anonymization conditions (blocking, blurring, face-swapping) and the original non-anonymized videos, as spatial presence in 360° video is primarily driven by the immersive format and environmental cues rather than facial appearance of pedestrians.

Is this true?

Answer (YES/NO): YES